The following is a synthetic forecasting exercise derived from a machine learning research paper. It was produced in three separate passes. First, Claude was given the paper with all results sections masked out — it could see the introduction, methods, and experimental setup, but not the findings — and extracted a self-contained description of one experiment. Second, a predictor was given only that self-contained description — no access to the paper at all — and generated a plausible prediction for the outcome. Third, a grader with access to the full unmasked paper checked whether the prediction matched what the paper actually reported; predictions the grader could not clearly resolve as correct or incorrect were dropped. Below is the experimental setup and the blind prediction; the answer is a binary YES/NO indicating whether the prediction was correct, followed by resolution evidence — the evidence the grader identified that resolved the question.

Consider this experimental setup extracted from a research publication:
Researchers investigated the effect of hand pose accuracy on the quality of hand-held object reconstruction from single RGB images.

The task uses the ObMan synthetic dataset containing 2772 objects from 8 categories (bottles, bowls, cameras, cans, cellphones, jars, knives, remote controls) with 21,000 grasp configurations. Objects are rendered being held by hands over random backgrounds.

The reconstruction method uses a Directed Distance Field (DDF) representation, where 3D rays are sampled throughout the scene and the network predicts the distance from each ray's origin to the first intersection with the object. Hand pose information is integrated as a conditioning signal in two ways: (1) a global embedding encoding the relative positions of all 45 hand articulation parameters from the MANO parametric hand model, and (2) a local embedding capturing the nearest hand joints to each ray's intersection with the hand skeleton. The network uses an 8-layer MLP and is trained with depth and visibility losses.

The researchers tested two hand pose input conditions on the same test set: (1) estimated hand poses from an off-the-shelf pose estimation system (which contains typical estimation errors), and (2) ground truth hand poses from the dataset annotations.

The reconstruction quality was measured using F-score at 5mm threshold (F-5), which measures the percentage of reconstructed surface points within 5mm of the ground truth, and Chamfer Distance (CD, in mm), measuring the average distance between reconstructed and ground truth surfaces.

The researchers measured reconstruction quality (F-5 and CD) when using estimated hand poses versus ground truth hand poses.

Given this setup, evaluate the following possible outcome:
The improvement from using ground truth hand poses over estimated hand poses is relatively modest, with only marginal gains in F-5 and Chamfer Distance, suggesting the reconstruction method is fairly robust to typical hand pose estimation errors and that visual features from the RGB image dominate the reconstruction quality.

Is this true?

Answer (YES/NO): NO